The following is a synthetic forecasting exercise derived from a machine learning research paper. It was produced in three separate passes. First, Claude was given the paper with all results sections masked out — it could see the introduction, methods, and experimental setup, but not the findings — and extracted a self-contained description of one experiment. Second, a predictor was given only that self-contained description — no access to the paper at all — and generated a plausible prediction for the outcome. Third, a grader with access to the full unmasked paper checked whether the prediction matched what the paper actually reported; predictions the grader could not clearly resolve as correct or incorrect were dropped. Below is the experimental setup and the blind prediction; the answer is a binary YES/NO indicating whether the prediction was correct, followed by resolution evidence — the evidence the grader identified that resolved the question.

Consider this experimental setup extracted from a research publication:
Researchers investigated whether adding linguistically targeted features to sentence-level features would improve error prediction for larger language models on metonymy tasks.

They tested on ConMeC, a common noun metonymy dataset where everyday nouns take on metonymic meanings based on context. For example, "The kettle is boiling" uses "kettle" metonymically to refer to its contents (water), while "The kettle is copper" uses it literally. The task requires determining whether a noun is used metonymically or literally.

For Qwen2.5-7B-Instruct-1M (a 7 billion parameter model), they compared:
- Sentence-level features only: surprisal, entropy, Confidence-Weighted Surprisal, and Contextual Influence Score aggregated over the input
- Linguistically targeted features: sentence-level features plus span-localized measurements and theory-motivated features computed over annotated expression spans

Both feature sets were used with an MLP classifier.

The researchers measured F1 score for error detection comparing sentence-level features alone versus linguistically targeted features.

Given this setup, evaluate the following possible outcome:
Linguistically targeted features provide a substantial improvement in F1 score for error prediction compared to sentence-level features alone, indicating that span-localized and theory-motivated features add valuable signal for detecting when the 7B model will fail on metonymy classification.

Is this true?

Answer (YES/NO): YES